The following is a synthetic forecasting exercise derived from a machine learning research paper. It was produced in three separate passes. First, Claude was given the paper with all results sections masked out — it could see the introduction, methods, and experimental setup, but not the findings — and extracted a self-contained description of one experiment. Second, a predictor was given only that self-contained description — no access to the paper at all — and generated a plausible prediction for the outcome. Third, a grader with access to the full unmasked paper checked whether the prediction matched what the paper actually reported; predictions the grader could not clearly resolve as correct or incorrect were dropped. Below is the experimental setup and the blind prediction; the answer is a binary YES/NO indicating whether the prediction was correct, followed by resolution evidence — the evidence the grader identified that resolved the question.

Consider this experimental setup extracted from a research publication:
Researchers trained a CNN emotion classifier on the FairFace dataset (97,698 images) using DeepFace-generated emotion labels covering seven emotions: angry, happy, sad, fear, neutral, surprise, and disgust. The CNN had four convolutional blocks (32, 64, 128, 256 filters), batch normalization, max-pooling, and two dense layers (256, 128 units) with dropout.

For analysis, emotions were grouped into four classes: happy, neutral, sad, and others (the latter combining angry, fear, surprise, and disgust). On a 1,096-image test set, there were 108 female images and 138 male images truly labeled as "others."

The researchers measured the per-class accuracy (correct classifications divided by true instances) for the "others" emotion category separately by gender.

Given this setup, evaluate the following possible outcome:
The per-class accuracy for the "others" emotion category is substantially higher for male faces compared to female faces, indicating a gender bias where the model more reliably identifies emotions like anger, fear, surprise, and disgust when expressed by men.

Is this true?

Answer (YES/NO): YES